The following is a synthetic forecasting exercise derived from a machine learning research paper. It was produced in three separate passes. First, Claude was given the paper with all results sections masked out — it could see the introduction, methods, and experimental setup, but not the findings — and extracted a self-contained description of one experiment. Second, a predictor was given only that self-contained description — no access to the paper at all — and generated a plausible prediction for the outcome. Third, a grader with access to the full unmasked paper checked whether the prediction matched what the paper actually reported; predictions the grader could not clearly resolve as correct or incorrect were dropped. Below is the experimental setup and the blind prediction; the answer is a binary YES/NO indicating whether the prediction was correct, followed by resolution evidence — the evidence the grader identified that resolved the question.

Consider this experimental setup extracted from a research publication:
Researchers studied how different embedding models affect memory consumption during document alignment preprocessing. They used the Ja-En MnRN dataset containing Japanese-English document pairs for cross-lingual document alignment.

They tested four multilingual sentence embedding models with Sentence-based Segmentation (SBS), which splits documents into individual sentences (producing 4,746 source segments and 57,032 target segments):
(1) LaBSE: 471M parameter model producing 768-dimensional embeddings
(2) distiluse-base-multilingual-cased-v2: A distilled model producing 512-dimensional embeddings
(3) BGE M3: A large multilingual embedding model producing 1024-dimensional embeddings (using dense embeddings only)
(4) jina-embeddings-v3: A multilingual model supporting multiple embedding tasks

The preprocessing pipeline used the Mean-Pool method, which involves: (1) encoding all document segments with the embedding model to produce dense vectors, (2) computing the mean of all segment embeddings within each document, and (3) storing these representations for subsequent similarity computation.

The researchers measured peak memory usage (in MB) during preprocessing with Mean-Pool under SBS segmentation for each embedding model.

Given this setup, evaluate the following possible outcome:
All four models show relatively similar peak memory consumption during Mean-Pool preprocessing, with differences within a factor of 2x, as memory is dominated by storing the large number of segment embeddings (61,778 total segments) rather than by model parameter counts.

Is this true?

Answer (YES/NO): NO